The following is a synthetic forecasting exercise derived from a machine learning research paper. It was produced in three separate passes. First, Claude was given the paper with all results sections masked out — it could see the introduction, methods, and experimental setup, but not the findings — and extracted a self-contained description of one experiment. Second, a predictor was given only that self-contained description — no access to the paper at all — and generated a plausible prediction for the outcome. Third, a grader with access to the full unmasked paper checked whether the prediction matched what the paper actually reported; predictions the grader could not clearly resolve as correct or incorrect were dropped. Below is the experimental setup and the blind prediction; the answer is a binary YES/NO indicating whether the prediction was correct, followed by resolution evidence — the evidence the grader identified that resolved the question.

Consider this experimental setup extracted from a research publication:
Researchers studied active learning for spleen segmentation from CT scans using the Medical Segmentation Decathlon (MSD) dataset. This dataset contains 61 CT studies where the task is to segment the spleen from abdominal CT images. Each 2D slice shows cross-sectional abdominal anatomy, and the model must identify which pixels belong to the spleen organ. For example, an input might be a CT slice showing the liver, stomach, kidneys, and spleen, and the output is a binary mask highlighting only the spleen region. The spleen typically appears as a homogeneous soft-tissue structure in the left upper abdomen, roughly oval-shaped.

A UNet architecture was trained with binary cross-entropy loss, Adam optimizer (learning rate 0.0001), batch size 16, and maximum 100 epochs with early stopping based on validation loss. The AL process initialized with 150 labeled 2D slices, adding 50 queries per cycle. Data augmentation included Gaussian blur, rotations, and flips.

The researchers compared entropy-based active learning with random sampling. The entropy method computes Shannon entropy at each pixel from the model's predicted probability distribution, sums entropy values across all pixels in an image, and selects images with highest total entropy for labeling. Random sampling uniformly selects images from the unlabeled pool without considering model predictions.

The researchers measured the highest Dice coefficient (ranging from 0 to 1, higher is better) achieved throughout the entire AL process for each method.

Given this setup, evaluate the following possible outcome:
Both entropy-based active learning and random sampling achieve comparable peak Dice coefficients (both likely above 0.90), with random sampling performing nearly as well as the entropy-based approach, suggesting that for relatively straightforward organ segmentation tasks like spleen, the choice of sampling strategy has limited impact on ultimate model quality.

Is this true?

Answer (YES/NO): NO